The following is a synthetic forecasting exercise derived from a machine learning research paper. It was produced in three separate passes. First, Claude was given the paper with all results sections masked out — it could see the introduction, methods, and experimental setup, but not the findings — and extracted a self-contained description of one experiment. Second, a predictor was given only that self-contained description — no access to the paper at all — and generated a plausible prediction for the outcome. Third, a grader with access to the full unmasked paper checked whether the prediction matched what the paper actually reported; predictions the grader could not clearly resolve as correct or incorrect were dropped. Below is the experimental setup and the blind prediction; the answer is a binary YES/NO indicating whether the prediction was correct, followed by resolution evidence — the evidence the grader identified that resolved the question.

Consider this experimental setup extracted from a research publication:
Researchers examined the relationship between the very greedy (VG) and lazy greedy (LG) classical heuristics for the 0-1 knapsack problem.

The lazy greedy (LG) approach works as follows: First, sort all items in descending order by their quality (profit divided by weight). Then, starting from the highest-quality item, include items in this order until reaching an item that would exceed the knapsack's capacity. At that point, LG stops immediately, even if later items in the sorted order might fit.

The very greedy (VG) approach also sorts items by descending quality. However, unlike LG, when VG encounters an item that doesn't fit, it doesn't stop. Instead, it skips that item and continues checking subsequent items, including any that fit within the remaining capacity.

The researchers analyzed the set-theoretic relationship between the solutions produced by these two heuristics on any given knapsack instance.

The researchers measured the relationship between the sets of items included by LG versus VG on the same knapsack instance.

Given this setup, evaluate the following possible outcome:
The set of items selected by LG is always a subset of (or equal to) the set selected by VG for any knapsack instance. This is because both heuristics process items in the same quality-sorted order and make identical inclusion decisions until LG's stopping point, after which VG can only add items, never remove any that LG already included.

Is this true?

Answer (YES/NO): YES